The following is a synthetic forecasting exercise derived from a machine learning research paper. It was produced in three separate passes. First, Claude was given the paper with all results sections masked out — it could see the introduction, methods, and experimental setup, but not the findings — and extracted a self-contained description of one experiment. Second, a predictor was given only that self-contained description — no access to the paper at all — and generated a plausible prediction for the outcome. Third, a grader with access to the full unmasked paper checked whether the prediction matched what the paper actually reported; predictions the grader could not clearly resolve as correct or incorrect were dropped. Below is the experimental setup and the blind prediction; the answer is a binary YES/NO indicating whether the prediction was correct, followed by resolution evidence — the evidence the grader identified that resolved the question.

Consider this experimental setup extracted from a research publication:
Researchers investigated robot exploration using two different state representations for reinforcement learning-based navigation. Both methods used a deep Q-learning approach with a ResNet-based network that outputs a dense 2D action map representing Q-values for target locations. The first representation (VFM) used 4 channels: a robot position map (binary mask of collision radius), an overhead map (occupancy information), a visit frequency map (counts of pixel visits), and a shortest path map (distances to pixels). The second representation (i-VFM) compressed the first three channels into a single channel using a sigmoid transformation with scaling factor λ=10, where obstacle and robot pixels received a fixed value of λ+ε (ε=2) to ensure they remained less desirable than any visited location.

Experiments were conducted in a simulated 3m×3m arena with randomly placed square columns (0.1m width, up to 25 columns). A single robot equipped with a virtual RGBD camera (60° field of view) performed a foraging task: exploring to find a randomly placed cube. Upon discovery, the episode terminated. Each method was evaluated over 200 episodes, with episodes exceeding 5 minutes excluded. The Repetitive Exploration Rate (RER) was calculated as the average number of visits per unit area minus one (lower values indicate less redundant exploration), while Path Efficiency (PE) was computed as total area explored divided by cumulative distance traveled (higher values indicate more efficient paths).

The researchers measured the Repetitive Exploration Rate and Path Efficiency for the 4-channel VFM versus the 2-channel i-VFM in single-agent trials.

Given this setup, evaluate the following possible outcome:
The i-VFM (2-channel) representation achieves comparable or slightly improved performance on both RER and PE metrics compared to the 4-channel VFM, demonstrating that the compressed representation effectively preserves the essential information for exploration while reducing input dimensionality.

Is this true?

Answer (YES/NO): NO